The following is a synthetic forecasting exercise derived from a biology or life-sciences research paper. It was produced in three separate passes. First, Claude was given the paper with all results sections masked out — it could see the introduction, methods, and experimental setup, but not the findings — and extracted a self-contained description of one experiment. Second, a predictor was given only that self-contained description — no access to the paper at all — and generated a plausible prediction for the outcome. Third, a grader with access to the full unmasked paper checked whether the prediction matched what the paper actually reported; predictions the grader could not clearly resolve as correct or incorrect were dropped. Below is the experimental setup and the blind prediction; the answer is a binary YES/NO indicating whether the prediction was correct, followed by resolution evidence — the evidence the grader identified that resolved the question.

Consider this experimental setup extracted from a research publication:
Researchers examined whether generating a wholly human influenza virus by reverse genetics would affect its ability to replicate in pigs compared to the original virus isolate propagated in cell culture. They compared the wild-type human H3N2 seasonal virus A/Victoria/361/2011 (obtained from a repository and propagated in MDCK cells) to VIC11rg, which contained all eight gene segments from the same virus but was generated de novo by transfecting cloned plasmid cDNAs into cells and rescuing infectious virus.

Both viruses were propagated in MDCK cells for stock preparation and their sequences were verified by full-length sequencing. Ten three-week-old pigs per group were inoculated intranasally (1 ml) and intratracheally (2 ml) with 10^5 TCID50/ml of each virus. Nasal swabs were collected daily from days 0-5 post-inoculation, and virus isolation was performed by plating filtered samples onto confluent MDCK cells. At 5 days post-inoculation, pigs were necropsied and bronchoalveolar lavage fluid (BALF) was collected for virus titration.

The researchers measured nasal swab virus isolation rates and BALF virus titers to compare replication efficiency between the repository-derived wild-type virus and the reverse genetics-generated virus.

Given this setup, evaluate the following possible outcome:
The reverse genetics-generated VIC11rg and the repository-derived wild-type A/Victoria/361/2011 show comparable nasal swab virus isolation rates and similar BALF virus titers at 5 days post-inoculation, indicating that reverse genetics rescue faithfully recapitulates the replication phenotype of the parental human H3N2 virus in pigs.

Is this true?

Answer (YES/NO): YES